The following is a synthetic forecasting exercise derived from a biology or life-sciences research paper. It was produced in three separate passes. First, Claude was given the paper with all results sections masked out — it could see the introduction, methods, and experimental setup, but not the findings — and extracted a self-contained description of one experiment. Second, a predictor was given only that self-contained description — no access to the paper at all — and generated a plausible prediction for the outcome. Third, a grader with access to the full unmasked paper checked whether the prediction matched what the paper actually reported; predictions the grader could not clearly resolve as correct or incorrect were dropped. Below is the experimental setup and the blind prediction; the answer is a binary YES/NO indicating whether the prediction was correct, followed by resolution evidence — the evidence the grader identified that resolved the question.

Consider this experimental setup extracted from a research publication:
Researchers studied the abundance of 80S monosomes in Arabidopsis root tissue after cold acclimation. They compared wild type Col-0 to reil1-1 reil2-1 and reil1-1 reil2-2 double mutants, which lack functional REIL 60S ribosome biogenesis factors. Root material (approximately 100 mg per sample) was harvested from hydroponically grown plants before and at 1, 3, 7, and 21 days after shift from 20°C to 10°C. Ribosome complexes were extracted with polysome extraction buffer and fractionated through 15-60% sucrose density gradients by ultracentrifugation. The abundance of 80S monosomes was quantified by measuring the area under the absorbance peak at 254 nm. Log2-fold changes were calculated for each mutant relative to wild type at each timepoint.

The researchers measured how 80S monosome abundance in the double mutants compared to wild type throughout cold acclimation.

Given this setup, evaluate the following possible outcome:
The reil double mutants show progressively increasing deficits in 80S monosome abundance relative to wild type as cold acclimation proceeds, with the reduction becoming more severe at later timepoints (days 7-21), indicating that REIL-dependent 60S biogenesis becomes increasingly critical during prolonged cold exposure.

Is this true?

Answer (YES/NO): NO